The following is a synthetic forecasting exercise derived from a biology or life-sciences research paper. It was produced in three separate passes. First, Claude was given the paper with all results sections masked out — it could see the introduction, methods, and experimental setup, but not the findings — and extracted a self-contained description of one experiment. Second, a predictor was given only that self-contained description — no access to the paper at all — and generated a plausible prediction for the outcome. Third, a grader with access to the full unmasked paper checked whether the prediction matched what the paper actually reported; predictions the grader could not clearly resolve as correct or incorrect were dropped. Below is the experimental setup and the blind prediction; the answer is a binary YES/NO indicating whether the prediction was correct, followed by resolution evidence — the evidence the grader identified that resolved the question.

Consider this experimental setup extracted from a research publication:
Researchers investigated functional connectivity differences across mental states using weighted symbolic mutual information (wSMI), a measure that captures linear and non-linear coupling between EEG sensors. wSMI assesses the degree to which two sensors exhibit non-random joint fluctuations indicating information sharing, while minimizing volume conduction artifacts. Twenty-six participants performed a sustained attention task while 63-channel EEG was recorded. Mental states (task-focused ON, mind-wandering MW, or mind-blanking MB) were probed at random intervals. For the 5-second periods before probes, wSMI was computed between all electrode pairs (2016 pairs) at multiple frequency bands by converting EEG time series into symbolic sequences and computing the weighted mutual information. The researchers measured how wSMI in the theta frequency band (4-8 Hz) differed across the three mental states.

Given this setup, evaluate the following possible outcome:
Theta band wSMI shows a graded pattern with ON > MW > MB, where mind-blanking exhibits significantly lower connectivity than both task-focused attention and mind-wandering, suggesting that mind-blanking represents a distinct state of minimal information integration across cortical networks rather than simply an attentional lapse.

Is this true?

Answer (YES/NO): NO